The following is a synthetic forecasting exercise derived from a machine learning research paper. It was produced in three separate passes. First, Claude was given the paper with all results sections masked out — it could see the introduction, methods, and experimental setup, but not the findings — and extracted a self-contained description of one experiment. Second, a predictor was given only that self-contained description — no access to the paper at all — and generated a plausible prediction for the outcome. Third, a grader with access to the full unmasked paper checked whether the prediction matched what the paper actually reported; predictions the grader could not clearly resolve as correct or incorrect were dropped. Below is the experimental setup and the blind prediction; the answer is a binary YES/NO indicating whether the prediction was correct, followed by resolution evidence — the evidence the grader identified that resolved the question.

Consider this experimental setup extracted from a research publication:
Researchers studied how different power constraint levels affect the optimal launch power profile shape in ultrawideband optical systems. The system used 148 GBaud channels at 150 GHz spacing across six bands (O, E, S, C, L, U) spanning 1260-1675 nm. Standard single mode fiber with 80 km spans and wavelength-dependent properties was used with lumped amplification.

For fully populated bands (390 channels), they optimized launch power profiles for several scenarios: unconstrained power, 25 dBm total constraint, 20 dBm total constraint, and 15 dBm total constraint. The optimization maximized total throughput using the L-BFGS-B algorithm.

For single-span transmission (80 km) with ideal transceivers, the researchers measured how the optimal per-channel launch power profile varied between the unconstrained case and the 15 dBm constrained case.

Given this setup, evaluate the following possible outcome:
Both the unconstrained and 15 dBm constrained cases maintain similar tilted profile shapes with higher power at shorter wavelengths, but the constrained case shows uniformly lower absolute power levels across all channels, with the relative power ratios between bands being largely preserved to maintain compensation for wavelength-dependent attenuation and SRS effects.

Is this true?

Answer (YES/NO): NO